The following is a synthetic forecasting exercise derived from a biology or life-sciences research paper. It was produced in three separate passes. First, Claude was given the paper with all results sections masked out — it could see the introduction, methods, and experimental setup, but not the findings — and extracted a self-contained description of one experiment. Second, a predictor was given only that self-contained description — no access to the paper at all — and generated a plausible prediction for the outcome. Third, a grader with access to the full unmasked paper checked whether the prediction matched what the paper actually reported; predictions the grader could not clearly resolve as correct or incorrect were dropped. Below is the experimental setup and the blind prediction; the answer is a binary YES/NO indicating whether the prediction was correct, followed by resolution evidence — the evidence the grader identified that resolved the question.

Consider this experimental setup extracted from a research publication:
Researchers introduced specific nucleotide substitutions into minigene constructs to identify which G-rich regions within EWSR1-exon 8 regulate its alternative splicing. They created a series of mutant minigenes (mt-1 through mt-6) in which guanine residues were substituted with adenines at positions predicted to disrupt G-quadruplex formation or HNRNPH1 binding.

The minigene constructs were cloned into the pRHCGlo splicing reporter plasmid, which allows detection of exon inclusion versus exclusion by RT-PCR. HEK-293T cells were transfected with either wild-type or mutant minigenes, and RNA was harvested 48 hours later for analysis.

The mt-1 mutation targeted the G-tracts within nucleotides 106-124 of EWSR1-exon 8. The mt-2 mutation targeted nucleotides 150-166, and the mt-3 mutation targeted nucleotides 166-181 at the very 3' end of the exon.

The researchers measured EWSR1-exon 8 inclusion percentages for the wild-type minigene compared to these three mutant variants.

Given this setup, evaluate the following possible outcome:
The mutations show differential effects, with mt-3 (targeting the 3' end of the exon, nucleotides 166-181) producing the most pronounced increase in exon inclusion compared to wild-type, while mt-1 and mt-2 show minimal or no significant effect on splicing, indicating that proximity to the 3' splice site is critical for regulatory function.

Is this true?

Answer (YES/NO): NO